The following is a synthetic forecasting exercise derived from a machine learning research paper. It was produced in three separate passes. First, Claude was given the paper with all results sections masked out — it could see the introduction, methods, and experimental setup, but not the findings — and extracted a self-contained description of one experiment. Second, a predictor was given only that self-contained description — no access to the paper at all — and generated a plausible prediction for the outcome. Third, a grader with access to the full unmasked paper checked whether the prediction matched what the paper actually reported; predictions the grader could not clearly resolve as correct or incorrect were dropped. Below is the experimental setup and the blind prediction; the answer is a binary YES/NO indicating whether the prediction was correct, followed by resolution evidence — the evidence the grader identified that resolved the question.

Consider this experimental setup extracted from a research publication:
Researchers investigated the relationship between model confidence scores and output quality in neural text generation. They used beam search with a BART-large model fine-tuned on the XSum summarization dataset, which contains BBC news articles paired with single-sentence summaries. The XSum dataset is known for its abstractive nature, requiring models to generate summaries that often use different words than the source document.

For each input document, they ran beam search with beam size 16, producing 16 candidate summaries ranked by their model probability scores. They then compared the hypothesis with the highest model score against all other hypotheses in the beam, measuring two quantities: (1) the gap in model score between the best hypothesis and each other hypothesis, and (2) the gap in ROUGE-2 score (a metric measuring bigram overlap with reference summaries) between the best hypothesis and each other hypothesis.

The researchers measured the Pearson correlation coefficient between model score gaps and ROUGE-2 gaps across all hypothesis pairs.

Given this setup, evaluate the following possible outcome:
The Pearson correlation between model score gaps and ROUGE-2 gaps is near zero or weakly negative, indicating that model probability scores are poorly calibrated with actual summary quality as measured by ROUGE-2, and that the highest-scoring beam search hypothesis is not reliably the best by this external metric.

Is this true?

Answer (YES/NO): YES